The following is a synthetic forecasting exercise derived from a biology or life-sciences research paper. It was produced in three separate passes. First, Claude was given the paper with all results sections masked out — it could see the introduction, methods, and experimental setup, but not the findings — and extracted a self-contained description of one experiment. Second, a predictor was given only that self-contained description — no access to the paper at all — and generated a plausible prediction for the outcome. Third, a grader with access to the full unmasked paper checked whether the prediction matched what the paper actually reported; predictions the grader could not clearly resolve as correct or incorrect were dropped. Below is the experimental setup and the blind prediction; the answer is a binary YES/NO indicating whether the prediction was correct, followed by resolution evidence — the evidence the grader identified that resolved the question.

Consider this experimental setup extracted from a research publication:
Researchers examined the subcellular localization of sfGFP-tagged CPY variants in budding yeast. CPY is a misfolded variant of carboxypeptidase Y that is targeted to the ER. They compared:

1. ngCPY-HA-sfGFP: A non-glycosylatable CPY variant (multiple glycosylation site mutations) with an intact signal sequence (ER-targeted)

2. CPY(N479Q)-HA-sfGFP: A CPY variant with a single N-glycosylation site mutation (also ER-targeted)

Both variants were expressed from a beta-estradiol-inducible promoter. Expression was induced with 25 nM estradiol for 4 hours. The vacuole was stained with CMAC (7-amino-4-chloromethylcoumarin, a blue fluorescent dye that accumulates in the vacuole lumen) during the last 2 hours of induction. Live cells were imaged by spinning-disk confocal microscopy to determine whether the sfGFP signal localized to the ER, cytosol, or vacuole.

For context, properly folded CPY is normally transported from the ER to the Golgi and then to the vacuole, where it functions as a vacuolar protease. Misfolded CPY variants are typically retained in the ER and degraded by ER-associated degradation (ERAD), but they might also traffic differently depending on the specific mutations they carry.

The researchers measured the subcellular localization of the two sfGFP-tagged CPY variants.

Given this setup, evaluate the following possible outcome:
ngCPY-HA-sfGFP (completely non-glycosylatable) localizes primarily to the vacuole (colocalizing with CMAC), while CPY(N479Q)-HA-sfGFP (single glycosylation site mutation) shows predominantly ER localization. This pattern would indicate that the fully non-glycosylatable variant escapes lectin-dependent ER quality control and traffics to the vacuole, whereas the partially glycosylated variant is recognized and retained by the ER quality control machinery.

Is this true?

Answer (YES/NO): NO